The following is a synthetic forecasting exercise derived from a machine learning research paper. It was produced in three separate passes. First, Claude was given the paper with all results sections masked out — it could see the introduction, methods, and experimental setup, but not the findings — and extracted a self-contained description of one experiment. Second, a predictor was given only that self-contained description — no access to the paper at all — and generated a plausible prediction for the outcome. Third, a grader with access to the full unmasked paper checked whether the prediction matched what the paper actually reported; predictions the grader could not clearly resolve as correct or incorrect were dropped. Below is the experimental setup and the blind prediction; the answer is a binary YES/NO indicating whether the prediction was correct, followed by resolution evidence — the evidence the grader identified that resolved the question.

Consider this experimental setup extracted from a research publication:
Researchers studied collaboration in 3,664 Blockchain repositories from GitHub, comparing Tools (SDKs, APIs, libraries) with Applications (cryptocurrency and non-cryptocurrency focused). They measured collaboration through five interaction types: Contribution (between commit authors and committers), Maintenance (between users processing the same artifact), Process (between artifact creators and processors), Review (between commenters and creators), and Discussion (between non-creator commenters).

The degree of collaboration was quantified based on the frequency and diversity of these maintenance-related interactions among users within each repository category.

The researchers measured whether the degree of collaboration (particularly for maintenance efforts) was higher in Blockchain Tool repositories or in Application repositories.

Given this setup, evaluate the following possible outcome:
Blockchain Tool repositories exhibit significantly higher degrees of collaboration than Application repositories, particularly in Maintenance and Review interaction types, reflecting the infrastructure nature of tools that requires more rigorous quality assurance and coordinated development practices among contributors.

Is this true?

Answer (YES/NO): NO